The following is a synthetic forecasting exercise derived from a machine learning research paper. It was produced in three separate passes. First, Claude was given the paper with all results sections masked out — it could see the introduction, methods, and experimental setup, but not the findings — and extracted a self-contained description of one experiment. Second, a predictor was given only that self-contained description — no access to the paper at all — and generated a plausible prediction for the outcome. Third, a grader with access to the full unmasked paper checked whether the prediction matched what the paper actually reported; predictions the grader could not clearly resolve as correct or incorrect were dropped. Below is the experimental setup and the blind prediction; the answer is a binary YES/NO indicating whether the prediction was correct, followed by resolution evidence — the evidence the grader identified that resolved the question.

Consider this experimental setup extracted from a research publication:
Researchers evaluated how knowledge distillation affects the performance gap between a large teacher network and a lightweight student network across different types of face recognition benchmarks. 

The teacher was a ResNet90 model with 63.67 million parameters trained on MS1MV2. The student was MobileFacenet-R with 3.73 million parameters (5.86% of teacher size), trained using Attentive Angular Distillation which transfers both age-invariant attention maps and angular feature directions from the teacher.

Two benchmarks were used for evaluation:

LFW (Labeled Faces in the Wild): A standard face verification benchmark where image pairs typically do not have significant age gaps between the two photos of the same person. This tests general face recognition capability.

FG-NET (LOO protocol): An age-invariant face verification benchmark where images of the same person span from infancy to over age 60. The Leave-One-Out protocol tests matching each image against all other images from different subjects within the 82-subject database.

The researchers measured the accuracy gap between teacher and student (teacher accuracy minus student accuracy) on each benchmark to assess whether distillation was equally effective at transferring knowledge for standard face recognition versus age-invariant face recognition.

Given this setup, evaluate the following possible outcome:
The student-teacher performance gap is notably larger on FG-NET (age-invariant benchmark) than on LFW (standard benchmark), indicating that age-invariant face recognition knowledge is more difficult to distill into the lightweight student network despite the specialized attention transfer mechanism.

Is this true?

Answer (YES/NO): YES